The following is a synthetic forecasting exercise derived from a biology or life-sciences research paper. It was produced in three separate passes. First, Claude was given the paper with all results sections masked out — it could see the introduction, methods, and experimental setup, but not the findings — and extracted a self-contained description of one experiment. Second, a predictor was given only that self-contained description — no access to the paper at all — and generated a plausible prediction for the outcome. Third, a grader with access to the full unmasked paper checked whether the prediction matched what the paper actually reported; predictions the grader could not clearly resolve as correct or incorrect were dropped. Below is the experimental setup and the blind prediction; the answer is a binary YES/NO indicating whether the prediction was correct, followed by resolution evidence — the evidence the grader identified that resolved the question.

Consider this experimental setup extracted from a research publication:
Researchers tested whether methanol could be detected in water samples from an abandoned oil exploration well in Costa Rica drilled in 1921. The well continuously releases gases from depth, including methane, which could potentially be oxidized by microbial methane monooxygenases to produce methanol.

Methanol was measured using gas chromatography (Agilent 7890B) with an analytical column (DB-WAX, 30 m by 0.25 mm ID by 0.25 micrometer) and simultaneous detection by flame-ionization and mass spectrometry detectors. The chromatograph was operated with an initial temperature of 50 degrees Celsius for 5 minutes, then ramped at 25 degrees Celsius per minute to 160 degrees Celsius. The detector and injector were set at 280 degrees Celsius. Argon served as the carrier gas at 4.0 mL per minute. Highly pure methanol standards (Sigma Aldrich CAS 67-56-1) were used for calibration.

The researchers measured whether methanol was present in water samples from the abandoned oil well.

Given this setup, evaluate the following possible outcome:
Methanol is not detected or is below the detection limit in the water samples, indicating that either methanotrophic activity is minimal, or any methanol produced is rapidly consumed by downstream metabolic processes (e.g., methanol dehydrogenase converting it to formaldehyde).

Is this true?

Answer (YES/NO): YES